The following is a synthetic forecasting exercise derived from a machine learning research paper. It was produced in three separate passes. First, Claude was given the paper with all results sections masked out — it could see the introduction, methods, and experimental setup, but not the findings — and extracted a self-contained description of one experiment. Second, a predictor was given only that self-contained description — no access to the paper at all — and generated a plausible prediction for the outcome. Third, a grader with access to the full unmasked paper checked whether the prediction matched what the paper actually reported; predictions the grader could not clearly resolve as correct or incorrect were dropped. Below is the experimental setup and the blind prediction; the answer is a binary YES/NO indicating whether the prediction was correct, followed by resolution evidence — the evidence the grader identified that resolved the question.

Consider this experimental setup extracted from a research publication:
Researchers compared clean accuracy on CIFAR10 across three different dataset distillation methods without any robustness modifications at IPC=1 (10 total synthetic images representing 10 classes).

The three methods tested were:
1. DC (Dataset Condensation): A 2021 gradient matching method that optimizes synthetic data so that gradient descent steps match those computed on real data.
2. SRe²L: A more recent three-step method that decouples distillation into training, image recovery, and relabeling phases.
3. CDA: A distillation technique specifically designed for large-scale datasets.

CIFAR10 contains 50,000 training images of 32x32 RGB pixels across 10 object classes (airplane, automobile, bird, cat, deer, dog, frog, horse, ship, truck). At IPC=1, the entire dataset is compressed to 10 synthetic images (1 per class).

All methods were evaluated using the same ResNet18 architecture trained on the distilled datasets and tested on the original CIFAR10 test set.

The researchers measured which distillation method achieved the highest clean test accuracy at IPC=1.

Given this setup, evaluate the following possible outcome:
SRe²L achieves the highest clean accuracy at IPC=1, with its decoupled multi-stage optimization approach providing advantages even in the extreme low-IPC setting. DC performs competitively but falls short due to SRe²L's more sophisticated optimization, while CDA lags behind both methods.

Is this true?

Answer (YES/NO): NO